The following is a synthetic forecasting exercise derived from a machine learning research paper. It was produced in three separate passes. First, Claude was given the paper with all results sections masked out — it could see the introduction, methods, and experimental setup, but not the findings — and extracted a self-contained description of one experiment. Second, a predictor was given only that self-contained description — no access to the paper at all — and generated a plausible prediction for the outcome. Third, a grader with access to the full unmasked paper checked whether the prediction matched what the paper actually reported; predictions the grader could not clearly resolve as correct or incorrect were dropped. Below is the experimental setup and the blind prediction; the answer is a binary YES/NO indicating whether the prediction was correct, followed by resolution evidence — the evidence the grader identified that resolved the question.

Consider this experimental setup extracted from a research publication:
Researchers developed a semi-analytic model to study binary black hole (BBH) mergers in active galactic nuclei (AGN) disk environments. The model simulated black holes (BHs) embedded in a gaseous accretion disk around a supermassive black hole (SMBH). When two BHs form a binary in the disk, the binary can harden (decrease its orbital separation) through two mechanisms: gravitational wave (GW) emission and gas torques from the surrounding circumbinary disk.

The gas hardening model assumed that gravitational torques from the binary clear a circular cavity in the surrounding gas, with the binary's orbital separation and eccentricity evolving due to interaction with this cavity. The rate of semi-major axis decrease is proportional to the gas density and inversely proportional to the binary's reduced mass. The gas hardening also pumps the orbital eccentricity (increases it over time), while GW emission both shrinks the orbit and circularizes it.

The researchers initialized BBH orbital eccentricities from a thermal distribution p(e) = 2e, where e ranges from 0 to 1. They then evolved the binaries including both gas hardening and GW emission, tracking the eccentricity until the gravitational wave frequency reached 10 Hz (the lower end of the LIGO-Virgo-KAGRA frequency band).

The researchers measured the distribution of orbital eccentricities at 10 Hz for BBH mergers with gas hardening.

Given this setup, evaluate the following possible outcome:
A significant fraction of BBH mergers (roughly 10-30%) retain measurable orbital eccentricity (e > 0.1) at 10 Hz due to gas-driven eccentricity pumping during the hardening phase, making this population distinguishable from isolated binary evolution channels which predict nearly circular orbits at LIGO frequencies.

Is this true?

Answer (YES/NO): NO